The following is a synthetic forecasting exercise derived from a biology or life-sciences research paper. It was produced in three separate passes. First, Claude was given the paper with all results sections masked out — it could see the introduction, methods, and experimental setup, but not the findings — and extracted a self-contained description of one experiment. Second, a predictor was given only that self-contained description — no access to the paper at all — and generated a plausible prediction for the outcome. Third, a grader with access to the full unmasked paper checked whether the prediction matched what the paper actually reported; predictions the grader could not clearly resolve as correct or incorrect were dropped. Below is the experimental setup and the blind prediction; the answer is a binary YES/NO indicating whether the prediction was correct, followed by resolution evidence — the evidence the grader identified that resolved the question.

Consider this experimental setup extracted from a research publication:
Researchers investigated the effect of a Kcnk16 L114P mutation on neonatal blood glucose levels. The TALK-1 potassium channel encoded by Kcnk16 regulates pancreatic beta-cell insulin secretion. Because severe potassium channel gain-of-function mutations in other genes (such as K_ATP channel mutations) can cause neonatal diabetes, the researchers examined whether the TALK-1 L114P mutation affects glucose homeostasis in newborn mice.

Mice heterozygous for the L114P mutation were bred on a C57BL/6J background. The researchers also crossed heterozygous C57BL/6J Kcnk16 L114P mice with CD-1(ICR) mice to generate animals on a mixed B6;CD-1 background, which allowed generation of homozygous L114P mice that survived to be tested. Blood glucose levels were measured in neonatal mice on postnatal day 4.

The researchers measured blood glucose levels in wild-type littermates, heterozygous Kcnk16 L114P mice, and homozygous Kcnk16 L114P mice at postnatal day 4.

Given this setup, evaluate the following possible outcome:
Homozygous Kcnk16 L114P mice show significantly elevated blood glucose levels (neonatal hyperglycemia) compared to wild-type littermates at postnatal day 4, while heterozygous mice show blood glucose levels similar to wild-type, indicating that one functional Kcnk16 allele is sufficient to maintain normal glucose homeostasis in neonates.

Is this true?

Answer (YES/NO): NO